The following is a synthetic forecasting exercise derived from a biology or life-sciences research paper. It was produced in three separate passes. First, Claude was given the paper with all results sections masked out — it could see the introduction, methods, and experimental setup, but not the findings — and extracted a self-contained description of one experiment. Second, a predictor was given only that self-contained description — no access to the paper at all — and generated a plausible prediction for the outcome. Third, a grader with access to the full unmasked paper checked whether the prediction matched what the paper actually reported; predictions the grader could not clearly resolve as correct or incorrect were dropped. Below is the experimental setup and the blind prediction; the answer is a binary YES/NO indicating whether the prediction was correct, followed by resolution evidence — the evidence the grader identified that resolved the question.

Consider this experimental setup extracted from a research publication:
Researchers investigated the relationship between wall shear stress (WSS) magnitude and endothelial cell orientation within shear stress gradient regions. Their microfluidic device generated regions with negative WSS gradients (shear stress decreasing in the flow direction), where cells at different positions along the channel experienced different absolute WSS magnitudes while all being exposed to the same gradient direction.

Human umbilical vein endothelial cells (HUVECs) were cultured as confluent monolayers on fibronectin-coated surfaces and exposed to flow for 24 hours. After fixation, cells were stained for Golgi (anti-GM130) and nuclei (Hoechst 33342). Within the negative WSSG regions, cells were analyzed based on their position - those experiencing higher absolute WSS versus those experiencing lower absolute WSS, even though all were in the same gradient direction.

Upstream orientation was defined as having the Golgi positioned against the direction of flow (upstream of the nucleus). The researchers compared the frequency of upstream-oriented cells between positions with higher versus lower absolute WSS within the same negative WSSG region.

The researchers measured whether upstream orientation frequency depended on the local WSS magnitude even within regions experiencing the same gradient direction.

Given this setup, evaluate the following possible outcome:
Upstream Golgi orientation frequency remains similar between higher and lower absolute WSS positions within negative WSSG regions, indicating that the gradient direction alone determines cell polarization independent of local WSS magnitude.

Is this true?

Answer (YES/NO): NO